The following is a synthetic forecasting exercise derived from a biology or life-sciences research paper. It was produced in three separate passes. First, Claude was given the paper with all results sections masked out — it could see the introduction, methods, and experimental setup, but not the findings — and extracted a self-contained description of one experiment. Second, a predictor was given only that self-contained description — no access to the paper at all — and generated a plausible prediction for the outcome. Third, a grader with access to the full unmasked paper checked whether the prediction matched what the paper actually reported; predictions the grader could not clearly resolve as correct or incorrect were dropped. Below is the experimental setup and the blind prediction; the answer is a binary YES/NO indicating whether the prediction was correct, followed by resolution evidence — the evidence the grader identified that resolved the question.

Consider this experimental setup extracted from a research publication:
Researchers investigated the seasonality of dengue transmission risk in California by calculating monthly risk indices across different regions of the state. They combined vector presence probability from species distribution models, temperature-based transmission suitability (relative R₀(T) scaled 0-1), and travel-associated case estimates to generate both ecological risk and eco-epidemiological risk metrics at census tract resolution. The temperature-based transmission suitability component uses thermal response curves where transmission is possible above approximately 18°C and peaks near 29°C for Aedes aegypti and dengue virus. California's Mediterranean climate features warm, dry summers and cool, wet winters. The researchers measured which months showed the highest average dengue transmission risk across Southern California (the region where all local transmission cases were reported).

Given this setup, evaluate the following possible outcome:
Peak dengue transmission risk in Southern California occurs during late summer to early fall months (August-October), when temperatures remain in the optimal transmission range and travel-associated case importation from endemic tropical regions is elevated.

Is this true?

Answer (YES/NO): NO